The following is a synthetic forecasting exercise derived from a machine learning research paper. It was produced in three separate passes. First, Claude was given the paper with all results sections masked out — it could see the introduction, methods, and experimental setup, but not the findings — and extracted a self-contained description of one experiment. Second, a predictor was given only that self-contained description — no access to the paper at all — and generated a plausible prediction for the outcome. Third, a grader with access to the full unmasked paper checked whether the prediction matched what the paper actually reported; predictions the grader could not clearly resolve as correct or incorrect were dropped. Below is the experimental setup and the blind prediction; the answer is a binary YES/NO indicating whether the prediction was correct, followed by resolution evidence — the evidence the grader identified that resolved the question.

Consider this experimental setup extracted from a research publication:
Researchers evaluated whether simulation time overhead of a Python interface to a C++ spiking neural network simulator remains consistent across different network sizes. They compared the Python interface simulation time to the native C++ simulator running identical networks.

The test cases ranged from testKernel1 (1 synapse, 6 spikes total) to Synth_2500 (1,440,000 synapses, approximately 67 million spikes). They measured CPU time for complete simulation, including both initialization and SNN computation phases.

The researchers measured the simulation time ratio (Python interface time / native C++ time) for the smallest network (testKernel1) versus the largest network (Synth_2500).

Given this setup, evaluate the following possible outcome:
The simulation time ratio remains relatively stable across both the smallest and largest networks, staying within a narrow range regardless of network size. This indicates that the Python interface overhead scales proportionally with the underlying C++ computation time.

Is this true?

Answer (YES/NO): NO